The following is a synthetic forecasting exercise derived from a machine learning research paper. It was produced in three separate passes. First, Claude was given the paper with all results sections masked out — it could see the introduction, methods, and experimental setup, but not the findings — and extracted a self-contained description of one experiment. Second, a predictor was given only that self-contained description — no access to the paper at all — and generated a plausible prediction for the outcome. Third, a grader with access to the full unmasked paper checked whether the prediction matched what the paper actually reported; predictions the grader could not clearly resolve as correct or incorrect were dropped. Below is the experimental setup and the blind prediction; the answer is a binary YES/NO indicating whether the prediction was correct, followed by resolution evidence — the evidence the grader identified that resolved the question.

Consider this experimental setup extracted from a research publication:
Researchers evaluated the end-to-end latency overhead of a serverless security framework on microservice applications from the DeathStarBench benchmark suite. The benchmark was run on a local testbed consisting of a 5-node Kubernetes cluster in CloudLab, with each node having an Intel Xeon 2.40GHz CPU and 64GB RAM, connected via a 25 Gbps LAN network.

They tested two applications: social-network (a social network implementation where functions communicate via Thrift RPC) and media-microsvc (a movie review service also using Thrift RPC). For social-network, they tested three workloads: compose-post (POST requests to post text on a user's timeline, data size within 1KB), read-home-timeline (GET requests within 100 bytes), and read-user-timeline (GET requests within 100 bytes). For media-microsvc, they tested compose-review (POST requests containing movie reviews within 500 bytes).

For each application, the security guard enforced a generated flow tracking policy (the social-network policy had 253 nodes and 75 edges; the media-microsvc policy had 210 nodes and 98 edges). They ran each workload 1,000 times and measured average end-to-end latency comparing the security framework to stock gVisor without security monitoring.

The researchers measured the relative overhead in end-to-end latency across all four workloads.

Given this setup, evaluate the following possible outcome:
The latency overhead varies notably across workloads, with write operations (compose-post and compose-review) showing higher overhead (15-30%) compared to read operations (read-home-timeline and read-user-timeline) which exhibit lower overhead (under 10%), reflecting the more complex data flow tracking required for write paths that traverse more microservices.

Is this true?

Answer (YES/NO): NO